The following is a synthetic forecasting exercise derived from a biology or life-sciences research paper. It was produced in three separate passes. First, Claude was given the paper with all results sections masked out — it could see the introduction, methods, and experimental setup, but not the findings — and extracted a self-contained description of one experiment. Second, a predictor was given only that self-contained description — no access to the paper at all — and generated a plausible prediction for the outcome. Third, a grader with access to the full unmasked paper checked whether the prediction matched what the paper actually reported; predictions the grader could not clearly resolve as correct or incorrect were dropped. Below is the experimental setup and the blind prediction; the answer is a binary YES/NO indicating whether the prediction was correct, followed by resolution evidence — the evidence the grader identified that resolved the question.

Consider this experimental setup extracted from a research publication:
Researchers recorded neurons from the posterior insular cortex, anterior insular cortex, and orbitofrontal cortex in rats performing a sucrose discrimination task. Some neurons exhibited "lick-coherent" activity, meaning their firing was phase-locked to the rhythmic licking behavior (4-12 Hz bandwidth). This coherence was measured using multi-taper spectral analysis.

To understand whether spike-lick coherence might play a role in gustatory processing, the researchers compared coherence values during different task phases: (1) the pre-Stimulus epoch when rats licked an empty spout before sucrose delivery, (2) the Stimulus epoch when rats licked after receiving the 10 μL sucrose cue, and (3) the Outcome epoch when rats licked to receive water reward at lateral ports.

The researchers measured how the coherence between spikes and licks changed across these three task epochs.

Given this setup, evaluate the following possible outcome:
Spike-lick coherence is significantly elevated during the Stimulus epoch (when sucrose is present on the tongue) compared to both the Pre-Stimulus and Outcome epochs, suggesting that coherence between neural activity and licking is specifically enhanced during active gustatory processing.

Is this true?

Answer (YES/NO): YES